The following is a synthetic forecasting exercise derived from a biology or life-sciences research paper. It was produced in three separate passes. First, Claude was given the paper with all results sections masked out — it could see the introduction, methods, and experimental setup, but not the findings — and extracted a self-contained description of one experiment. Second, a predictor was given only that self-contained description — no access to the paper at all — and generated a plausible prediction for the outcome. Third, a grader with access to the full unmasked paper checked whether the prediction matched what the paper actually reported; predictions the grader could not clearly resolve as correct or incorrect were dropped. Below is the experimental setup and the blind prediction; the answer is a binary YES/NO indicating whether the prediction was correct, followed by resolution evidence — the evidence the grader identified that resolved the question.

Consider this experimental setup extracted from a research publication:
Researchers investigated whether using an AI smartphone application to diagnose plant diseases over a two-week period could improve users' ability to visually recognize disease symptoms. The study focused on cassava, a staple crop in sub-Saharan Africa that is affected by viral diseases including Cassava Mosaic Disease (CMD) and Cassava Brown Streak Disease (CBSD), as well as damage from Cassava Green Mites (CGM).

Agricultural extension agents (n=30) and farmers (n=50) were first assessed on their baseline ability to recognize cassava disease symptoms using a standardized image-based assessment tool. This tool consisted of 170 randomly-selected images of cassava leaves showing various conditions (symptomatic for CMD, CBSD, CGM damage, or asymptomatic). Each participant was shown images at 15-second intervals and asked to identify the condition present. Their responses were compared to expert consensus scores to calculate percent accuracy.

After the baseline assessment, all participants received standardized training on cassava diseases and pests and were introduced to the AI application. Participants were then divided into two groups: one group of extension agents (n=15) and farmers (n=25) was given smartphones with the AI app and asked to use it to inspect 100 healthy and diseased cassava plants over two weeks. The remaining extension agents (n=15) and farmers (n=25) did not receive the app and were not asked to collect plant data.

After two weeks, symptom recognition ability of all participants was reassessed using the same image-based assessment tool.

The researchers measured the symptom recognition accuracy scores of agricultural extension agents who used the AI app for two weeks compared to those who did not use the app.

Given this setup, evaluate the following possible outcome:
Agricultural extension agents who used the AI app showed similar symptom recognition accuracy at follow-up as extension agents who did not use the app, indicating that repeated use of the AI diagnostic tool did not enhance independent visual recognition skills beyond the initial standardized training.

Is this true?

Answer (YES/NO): YES